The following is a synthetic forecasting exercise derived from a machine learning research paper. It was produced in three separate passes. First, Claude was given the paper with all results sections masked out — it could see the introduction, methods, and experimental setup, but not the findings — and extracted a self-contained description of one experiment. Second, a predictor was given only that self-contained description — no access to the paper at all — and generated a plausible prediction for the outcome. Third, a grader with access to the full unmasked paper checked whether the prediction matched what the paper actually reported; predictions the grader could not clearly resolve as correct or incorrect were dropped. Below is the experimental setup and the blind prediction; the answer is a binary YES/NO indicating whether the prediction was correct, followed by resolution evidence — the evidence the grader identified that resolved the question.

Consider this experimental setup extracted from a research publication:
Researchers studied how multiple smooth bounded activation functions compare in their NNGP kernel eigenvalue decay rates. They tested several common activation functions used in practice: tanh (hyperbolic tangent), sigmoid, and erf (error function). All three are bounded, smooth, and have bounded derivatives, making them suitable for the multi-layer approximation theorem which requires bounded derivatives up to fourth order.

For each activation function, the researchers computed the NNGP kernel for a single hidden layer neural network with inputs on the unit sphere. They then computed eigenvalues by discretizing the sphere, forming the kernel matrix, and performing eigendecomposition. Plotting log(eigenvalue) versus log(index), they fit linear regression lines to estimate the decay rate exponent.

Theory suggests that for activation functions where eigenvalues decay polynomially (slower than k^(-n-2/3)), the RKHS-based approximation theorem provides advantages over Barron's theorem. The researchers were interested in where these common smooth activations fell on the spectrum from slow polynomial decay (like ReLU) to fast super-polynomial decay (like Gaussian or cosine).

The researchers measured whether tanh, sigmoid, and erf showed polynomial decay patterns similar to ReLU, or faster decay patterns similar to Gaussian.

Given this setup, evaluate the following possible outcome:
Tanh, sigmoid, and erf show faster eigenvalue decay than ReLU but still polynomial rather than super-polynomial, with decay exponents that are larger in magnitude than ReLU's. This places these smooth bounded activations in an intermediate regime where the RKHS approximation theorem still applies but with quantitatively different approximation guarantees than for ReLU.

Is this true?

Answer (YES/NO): NO